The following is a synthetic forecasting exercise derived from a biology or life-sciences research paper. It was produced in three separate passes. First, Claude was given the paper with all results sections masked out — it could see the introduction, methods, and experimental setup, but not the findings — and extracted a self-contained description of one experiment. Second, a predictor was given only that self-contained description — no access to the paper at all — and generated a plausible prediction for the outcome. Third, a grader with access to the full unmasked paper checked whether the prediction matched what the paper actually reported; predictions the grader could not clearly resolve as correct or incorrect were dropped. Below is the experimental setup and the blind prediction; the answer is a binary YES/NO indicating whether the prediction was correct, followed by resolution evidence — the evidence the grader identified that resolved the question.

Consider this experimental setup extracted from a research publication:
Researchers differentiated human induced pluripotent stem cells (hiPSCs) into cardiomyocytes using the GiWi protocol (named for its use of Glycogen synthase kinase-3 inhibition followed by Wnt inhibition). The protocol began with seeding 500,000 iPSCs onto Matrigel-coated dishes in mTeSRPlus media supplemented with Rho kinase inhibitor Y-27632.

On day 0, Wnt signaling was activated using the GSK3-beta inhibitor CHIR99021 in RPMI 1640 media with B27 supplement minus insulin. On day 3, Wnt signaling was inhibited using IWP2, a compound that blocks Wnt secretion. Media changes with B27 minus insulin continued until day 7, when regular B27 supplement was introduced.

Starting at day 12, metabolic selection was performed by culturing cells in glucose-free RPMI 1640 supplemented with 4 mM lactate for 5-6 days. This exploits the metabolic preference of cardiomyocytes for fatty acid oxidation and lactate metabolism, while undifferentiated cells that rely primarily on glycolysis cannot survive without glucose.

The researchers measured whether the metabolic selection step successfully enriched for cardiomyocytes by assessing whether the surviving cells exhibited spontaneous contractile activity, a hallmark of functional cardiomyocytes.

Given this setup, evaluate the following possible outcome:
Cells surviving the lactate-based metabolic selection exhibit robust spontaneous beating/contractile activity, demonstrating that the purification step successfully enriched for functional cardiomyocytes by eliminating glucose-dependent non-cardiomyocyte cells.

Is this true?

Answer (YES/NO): YES